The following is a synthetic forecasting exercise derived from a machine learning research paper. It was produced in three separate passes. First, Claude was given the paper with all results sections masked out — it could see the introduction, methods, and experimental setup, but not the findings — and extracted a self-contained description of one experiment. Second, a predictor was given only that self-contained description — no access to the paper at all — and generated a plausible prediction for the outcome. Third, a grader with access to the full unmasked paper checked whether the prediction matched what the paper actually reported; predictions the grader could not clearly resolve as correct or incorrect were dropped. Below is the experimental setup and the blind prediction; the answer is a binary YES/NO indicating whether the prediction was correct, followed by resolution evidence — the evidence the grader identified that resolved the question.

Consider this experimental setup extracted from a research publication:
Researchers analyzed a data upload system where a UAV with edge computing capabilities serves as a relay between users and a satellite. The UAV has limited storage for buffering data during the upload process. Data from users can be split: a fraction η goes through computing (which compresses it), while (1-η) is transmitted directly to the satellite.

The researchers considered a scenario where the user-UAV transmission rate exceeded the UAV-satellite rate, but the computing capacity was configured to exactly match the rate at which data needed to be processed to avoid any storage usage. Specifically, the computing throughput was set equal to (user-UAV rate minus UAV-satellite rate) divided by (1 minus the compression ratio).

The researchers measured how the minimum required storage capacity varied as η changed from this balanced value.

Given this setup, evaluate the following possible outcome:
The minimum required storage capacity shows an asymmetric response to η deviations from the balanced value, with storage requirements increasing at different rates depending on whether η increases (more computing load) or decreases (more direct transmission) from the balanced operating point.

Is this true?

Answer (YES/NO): YES